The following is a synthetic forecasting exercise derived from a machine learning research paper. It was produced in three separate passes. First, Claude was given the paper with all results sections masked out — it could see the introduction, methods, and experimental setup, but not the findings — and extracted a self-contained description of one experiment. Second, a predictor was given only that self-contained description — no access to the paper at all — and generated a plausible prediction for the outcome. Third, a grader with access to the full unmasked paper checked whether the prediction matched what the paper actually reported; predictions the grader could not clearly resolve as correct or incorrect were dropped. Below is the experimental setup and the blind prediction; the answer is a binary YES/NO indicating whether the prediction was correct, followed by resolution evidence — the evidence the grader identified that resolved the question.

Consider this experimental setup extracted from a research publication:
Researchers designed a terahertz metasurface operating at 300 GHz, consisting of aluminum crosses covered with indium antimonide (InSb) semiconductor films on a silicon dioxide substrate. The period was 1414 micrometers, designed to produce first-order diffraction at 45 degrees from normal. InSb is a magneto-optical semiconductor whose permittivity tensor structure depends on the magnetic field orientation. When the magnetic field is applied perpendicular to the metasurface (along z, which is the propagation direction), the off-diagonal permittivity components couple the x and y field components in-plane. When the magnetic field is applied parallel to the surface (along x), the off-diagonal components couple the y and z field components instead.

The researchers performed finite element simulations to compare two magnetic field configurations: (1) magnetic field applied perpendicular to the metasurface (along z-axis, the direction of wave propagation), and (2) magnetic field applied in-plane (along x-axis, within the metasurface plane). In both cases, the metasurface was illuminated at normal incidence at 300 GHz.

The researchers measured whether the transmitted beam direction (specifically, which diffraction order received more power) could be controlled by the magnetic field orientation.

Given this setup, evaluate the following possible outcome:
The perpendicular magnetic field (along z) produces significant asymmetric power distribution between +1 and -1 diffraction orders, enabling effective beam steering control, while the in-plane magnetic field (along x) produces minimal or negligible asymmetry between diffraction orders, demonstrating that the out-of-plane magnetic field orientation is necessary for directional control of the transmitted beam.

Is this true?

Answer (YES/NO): NO